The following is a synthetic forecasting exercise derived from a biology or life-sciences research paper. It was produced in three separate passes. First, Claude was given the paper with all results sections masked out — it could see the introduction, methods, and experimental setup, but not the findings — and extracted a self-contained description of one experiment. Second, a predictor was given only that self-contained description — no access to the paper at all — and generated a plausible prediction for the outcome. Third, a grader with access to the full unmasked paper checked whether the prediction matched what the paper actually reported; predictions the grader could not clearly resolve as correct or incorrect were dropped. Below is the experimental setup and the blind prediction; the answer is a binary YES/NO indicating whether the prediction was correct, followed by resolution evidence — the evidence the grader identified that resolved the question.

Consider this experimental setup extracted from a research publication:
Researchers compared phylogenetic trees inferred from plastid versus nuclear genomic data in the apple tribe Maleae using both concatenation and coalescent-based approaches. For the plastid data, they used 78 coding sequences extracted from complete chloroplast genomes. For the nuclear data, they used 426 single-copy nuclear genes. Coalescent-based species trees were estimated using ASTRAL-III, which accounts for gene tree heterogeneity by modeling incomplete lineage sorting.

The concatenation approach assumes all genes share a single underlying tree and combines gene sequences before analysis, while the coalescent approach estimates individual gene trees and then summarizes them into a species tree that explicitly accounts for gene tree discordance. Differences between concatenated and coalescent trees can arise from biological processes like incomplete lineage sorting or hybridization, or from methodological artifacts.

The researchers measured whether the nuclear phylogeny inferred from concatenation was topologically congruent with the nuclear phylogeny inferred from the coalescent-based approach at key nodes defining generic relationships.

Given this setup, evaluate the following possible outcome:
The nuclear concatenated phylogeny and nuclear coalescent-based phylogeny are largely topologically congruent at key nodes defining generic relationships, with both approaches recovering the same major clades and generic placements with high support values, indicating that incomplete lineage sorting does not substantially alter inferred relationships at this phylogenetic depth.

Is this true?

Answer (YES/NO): YES